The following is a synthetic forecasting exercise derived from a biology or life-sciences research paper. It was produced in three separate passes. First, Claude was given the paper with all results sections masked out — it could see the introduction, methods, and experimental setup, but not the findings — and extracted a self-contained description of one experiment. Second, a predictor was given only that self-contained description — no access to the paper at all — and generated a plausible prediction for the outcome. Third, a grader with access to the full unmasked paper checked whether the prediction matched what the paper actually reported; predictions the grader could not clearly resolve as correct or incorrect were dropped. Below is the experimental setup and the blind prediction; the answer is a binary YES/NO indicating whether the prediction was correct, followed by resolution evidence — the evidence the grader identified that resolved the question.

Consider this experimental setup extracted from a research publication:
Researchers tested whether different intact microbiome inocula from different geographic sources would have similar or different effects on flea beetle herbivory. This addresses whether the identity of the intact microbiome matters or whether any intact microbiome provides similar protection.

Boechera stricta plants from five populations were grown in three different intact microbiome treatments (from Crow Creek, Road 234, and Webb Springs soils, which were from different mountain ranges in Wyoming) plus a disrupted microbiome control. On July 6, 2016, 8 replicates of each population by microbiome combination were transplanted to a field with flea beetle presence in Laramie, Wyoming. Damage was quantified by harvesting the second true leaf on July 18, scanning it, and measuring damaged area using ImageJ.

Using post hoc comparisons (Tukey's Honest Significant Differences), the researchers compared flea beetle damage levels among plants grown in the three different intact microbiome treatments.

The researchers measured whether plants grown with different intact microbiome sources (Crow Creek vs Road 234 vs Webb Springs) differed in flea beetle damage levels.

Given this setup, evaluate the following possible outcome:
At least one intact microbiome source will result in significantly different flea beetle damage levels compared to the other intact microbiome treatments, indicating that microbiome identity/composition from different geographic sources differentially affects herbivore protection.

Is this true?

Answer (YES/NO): NO